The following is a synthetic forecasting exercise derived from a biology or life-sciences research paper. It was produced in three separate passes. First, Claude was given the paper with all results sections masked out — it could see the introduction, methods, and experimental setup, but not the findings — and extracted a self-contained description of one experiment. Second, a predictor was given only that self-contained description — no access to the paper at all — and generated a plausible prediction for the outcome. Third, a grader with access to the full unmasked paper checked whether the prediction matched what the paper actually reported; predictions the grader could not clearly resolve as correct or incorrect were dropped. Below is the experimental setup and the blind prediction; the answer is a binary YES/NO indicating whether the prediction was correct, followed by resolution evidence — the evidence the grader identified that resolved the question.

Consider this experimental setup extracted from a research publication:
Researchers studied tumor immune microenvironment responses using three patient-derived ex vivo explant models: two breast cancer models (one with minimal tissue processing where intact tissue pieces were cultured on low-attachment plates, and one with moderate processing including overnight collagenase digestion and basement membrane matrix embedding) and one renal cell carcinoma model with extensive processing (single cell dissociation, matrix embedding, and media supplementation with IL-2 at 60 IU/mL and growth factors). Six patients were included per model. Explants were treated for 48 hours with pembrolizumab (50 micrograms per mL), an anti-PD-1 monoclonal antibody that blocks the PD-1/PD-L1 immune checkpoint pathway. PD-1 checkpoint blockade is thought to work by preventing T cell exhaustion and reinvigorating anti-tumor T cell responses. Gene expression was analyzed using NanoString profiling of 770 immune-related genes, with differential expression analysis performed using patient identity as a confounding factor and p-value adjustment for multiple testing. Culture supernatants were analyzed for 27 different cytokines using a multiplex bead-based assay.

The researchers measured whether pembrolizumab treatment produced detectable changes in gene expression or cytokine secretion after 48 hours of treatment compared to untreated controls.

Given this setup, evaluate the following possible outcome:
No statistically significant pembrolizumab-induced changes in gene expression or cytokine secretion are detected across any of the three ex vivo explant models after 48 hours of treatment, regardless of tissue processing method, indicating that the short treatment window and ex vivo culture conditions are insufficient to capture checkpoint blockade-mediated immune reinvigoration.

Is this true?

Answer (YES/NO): NO